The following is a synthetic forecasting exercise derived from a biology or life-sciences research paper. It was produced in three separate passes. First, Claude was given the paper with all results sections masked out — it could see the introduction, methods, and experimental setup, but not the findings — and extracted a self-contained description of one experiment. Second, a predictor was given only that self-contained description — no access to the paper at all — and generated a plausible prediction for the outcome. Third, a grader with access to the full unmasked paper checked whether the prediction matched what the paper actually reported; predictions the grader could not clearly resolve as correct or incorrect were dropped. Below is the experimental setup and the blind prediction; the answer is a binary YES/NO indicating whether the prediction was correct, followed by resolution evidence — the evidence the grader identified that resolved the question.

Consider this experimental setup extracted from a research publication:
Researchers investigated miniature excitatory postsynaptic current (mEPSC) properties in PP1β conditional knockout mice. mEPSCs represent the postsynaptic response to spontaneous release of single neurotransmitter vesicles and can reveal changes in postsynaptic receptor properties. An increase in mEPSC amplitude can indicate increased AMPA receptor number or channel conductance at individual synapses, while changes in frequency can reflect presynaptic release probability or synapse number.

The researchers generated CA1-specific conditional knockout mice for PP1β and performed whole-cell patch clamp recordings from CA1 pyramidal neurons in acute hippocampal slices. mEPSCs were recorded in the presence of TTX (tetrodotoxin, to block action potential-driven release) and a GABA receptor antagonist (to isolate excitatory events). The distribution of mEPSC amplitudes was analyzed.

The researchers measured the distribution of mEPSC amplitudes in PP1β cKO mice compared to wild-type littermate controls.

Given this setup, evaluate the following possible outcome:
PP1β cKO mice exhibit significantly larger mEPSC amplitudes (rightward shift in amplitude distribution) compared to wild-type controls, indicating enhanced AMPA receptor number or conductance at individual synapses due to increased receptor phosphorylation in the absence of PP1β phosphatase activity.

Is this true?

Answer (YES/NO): NO